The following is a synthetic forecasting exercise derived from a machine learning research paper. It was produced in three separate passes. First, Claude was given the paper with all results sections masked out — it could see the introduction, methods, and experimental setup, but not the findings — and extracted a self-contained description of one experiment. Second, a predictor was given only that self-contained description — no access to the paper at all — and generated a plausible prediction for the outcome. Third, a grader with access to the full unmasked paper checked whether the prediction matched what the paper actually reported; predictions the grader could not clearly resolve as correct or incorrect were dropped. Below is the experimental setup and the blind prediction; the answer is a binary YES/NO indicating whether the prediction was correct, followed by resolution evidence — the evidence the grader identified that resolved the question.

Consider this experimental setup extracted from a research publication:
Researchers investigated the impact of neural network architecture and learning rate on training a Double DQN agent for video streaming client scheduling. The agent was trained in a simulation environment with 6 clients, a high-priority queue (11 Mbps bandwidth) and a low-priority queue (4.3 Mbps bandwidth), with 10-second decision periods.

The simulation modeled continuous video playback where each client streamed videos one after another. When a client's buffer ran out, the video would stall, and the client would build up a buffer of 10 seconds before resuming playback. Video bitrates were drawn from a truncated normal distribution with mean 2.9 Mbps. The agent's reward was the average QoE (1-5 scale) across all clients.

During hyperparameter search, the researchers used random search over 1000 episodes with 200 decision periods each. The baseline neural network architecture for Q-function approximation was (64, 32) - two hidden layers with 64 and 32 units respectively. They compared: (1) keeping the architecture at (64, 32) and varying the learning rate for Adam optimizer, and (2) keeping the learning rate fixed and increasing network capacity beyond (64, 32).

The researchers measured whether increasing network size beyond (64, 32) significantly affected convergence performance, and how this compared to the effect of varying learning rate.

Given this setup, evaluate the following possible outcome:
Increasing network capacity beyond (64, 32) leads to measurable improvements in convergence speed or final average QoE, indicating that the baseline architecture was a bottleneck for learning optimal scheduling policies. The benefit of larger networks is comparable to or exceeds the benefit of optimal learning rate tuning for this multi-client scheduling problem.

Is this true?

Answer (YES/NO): NO